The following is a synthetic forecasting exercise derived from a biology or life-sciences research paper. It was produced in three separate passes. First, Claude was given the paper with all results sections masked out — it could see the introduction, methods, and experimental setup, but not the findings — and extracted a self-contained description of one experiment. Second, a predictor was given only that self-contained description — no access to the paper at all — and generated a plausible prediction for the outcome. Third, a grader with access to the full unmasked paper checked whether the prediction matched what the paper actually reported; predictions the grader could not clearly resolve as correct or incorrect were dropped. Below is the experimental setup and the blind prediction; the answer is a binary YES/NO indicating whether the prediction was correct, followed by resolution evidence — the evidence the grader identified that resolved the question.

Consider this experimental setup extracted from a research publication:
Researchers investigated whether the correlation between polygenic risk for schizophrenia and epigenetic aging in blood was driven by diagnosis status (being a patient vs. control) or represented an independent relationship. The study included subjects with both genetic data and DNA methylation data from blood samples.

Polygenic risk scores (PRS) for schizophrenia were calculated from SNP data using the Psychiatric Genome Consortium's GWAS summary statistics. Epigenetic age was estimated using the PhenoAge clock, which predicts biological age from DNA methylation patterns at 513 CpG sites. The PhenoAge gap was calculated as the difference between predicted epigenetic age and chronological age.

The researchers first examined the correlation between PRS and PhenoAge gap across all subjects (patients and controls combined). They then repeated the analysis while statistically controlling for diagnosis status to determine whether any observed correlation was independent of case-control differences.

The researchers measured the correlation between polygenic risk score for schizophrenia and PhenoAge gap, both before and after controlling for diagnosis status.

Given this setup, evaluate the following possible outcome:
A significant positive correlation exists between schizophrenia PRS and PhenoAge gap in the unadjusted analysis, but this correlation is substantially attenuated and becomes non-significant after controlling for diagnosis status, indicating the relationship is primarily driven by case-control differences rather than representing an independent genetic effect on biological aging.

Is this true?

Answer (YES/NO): NO